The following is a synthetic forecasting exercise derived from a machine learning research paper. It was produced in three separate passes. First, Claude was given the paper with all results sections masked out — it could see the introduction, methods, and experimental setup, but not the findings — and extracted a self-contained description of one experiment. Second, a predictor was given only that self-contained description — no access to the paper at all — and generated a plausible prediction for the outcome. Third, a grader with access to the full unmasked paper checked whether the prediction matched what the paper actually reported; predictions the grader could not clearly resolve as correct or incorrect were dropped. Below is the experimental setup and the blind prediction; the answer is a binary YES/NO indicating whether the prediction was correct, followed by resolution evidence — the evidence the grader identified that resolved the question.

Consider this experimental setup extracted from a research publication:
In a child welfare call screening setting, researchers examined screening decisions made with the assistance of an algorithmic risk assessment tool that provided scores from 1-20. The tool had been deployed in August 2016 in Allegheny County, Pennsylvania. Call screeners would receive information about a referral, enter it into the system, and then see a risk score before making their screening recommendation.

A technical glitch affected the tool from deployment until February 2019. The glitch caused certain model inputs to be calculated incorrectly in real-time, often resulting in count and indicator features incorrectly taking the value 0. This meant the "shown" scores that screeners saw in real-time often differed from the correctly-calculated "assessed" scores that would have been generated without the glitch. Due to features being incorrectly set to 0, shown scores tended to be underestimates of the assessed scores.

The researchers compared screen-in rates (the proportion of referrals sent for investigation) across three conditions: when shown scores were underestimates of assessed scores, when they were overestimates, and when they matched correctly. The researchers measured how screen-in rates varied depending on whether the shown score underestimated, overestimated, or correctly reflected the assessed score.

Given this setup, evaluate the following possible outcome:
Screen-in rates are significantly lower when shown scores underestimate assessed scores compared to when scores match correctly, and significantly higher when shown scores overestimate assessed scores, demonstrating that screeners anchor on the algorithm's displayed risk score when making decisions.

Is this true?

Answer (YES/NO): NO